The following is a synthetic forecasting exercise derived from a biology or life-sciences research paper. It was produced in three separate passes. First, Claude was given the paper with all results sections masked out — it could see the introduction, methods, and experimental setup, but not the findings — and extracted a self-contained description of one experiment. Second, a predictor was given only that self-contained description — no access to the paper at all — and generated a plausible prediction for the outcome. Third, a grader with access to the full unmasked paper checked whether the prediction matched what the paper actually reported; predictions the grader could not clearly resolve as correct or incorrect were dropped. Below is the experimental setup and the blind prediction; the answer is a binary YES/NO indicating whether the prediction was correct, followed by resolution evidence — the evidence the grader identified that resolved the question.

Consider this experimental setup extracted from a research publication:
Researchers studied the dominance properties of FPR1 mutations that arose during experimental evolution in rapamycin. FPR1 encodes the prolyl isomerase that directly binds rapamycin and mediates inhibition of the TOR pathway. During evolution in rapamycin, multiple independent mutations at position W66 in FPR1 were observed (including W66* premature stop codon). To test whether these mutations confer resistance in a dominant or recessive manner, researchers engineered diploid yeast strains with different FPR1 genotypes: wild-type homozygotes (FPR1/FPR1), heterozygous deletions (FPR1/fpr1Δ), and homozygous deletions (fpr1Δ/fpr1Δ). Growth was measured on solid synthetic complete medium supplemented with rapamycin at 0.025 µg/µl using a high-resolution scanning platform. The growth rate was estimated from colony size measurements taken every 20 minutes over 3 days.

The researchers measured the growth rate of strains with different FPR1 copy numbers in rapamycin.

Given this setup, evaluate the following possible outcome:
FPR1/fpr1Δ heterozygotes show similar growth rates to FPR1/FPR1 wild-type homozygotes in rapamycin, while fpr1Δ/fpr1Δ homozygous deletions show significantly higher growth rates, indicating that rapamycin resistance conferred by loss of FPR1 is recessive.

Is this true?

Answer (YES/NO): YES